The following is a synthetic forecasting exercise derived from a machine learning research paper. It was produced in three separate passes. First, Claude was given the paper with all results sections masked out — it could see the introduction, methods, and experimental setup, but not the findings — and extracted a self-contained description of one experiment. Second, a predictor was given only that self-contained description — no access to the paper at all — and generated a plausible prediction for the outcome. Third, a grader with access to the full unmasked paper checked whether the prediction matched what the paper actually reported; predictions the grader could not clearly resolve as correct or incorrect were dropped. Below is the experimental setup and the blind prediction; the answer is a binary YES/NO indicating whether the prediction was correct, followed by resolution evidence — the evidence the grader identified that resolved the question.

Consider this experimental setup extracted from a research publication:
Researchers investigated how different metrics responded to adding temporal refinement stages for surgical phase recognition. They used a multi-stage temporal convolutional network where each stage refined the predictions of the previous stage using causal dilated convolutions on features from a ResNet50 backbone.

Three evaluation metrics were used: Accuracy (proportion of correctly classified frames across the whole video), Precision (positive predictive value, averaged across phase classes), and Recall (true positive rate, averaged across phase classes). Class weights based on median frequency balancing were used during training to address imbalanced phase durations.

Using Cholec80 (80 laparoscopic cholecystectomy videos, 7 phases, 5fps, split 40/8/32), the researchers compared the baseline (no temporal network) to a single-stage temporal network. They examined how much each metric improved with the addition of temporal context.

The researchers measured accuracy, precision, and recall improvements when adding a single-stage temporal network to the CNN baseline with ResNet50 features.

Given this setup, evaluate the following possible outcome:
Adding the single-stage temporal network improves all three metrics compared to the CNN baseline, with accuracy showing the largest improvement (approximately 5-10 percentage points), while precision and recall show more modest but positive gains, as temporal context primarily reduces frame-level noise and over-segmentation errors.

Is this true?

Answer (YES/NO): NO